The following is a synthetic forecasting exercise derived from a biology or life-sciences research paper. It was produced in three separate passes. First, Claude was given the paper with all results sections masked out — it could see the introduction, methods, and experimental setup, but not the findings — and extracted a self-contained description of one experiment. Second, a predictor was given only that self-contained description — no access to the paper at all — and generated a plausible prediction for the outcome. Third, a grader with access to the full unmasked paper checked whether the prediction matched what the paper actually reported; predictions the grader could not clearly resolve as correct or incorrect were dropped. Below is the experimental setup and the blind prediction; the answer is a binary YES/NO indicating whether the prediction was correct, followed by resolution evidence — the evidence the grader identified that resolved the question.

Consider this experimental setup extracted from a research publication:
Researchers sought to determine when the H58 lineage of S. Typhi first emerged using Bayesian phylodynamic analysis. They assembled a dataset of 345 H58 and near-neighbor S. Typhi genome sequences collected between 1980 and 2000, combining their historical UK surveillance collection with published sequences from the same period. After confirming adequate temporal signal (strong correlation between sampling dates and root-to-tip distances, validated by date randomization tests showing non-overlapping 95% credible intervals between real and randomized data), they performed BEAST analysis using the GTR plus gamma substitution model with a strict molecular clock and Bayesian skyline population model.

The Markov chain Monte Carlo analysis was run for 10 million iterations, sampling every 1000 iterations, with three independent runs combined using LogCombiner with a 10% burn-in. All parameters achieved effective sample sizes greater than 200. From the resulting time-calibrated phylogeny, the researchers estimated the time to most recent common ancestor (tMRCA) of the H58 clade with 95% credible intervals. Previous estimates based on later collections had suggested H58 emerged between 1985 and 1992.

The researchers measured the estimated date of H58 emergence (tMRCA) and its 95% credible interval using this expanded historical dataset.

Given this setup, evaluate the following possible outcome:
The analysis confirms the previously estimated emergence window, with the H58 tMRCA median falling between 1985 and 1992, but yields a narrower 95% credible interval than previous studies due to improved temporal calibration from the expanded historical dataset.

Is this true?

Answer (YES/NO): YES